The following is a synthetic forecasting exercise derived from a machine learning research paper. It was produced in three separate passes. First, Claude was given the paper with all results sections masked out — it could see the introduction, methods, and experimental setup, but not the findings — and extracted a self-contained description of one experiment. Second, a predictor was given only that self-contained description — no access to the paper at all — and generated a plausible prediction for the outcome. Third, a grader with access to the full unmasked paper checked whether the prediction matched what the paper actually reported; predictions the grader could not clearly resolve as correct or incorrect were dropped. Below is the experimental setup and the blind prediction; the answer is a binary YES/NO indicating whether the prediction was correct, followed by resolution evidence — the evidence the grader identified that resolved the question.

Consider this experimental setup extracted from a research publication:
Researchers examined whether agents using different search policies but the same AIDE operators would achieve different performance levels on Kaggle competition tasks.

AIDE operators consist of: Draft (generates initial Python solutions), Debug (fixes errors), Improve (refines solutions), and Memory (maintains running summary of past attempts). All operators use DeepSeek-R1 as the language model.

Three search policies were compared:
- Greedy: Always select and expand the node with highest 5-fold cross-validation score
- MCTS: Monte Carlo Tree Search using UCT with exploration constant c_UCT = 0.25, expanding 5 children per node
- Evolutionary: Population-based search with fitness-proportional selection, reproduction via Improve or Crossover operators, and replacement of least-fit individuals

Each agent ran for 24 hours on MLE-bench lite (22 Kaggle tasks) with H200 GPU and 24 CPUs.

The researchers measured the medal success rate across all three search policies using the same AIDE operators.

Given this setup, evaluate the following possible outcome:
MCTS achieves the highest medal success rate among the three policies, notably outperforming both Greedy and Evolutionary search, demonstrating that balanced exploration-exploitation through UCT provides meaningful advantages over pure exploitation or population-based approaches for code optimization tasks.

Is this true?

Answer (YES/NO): NO